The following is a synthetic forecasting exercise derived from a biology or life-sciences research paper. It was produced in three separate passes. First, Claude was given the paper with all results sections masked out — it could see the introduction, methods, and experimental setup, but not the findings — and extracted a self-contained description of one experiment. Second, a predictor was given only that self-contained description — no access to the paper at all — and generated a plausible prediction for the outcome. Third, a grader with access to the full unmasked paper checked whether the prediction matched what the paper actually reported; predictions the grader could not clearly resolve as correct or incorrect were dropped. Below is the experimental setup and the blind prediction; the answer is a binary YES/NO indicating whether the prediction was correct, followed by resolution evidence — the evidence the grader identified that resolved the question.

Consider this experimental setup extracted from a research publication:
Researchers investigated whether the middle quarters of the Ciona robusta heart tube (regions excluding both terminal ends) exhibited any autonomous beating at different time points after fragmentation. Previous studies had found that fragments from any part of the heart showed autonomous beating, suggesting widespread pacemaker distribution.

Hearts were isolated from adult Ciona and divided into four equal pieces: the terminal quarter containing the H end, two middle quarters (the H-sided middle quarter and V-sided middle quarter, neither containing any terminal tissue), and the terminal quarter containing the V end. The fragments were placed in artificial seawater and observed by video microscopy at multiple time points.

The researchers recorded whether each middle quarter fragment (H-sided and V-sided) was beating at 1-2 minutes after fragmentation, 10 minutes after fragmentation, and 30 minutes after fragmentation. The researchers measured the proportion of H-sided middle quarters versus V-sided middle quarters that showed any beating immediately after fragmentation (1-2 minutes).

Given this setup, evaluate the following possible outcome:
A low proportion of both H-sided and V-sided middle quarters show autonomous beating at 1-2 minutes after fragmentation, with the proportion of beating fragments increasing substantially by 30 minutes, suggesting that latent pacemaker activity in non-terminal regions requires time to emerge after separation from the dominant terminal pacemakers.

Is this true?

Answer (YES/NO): NO